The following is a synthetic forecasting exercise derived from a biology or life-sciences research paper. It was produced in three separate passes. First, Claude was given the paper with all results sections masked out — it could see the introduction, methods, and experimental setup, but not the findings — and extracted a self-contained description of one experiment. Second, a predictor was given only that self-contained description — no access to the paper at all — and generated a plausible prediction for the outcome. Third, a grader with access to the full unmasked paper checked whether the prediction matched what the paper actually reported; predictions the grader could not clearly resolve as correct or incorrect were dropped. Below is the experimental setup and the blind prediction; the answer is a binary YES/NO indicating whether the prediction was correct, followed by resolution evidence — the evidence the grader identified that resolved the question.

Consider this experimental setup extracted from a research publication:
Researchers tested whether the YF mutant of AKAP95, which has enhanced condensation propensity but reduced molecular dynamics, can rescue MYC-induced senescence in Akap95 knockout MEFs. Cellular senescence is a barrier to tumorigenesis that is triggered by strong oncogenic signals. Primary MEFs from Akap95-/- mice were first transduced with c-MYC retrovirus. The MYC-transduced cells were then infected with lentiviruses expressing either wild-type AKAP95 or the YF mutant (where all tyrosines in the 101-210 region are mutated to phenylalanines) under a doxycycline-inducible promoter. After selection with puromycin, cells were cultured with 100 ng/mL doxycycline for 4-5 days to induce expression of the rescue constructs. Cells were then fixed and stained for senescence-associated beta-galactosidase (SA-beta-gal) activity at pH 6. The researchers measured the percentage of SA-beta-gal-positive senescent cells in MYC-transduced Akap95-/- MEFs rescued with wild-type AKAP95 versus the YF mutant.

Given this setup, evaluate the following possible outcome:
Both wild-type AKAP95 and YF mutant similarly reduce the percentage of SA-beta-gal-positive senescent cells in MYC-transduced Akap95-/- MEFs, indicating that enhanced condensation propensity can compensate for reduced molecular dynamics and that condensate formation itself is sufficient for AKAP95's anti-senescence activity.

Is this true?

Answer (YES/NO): NO